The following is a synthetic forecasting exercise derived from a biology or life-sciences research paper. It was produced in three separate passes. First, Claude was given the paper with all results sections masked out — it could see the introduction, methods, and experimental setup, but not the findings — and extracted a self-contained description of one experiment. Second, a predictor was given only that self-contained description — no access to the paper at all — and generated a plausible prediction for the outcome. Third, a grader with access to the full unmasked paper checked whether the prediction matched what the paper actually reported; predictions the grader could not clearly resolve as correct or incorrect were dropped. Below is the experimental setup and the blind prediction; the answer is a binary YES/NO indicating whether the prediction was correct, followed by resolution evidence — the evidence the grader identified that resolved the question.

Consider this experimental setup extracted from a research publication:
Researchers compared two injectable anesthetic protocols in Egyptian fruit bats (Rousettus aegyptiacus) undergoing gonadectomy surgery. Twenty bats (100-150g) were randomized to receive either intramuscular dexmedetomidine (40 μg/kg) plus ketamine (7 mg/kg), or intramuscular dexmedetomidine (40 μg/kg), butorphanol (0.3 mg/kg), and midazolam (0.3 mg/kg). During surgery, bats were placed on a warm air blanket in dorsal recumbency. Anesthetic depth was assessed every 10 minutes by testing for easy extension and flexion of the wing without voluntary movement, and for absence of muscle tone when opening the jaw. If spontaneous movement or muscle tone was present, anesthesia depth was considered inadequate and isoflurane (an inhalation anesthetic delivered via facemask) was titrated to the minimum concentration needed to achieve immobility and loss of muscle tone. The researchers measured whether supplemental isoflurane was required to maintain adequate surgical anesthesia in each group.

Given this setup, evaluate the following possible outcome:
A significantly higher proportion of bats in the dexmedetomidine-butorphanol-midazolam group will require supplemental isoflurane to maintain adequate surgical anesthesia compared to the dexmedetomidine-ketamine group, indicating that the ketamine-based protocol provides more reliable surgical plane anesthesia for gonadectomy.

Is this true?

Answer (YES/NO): NO